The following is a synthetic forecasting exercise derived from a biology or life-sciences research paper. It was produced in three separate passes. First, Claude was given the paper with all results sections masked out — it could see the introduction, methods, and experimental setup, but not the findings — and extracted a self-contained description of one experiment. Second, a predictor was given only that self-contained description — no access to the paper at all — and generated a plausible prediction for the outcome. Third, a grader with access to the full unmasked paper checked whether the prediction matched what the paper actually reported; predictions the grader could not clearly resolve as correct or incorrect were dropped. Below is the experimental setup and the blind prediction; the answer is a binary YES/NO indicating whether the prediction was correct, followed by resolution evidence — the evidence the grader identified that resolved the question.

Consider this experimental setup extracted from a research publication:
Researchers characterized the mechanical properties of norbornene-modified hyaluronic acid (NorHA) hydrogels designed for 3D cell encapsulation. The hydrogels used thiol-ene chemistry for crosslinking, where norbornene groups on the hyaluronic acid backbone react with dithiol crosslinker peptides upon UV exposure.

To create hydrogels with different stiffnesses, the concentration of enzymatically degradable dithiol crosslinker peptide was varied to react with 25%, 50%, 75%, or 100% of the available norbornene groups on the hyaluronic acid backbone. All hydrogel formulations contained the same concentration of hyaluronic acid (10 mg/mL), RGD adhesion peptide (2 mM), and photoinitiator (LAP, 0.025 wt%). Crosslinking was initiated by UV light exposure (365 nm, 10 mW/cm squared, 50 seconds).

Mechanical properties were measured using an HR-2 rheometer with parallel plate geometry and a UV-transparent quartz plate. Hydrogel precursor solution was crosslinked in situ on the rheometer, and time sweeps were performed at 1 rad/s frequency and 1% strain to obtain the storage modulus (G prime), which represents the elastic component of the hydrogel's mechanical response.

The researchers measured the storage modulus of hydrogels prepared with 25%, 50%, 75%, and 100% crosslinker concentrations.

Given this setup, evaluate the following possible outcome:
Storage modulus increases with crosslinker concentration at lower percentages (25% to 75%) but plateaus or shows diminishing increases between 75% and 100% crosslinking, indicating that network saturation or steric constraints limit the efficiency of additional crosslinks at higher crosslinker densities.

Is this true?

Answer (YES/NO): NO